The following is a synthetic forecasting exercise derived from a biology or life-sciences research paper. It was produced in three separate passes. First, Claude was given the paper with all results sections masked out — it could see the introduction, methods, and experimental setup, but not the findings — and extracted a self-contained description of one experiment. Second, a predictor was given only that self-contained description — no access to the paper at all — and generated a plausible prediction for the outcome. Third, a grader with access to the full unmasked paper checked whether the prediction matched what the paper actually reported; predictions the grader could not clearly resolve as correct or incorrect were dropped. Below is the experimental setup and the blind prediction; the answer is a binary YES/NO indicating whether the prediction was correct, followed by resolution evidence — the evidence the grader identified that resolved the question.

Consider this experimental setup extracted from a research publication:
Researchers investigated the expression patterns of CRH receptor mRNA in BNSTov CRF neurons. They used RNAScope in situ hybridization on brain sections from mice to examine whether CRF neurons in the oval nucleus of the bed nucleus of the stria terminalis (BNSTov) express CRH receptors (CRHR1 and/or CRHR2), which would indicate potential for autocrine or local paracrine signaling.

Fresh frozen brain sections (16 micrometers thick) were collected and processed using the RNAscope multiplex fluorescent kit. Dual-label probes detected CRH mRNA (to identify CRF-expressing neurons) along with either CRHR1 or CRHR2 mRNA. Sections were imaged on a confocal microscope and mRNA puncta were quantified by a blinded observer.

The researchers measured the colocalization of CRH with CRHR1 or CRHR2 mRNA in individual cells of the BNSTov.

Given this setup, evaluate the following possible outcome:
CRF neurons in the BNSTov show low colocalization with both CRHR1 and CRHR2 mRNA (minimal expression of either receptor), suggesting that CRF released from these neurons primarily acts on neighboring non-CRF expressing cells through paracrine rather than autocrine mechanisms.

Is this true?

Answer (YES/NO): NO